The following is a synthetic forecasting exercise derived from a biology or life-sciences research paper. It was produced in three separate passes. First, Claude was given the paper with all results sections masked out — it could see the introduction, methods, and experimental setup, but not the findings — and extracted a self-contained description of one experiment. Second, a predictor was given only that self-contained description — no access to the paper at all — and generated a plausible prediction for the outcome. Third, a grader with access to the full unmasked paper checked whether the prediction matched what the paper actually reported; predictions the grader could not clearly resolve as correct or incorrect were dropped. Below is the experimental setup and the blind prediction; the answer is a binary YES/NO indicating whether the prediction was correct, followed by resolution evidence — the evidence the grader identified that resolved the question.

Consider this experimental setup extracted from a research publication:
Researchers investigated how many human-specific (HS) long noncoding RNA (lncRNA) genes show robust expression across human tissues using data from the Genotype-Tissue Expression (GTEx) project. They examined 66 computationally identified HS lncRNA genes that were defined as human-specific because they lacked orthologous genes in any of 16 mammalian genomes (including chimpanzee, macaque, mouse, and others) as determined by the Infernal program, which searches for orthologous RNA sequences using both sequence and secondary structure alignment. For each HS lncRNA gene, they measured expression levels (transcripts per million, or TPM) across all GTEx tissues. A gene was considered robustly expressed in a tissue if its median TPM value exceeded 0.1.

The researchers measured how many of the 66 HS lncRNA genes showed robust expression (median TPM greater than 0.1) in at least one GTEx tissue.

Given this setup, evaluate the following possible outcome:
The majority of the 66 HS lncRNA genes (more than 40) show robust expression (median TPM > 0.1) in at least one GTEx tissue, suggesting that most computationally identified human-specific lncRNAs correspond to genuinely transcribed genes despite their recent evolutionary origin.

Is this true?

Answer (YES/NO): NO